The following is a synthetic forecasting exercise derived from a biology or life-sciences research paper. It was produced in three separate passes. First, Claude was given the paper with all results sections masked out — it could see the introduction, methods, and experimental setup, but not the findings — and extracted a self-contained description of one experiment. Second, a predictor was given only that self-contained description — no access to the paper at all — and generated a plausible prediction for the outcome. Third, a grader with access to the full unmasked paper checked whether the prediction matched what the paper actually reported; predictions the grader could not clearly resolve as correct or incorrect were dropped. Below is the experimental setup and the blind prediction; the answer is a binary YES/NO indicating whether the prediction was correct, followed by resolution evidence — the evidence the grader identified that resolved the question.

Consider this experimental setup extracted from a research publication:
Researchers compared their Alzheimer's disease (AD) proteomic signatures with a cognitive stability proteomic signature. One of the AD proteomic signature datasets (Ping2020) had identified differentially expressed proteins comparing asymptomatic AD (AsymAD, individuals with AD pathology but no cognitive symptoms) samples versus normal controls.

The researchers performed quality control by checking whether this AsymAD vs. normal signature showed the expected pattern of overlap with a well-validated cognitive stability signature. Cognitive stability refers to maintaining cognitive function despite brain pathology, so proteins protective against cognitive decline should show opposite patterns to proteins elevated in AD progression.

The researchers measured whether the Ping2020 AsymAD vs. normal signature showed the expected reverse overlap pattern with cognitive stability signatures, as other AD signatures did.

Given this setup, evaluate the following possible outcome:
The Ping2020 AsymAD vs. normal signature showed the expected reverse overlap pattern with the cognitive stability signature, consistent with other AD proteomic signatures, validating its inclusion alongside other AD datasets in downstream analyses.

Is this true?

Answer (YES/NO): NO